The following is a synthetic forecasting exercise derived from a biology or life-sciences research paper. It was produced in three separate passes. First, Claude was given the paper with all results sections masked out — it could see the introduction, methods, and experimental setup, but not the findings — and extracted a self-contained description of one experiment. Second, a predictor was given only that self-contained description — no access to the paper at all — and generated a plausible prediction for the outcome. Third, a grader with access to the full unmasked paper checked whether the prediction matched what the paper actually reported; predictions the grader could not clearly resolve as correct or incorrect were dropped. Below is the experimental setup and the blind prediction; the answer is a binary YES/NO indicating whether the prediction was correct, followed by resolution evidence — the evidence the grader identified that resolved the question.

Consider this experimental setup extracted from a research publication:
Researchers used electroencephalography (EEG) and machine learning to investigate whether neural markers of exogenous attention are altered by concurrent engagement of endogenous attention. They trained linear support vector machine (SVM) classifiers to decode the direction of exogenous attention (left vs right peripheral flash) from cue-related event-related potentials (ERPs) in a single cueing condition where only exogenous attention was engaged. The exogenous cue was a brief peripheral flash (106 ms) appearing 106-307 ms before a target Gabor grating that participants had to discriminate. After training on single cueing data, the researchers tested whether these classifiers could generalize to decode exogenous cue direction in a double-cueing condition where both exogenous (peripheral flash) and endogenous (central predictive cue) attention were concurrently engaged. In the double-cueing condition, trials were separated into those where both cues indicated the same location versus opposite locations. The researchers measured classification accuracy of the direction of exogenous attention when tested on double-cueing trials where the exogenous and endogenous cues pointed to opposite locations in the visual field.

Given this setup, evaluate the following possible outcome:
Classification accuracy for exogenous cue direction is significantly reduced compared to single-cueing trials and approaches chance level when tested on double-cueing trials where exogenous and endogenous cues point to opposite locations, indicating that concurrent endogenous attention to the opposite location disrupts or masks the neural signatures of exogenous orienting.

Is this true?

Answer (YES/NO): NO